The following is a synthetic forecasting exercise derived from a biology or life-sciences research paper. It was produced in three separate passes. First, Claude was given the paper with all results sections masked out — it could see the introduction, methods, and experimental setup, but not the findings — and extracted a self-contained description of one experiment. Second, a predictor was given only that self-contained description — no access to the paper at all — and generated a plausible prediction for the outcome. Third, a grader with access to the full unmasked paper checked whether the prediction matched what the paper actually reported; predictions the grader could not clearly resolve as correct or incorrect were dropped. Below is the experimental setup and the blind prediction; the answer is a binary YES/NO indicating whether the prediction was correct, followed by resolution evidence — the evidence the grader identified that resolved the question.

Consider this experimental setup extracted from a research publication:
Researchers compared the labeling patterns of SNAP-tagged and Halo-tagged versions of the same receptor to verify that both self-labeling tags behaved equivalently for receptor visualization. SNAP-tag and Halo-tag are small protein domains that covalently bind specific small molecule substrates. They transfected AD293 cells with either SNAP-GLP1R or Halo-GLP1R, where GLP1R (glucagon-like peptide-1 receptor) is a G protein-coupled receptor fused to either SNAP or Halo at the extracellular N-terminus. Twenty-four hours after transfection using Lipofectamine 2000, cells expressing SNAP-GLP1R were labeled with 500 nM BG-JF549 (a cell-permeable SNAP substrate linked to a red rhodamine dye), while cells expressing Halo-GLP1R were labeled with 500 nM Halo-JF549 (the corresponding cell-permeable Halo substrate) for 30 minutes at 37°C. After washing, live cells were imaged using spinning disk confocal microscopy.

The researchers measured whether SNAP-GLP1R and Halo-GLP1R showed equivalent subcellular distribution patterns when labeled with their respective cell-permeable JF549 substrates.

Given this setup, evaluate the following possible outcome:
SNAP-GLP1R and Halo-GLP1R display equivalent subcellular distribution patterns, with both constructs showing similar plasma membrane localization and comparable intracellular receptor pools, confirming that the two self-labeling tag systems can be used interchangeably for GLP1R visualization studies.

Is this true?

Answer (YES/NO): NO